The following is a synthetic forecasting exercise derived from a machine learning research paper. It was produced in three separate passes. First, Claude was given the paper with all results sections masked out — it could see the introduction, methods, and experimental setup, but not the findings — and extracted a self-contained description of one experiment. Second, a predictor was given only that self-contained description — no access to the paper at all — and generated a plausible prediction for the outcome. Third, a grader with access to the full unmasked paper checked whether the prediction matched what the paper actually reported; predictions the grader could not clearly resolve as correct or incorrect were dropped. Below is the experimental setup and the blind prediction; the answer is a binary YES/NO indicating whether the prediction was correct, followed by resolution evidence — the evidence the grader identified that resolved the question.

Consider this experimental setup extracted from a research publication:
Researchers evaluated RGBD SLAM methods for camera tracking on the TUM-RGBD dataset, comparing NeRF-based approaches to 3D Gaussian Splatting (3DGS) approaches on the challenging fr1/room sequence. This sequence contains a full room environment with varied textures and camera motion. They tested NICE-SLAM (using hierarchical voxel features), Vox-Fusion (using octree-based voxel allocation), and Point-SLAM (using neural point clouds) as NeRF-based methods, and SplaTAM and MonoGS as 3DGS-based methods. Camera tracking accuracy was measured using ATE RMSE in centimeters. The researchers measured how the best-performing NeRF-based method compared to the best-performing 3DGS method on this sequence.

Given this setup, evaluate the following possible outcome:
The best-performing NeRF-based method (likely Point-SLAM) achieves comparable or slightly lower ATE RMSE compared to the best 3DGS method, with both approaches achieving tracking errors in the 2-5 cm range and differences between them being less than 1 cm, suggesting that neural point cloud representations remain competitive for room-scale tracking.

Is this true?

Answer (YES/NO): NO